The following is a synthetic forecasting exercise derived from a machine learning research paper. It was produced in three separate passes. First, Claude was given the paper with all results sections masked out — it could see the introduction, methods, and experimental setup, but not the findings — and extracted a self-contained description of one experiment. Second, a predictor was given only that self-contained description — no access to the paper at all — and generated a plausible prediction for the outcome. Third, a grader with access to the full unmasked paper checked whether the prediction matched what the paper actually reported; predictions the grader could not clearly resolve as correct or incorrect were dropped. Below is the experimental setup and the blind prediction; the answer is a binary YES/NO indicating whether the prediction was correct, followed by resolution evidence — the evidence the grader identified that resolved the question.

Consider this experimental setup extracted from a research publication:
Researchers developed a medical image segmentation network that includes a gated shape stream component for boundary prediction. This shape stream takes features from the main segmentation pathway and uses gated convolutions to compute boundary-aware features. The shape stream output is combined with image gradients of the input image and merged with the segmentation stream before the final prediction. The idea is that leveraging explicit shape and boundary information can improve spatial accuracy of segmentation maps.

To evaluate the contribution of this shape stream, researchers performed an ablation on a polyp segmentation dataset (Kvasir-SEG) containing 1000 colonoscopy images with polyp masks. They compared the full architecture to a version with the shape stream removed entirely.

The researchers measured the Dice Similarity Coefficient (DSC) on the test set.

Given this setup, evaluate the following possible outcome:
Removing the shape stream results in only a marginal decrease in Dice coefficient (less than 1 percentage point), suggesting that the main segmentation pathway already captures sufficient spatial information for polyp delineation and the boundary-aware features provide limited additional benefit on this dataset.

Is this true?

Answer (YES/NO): YES